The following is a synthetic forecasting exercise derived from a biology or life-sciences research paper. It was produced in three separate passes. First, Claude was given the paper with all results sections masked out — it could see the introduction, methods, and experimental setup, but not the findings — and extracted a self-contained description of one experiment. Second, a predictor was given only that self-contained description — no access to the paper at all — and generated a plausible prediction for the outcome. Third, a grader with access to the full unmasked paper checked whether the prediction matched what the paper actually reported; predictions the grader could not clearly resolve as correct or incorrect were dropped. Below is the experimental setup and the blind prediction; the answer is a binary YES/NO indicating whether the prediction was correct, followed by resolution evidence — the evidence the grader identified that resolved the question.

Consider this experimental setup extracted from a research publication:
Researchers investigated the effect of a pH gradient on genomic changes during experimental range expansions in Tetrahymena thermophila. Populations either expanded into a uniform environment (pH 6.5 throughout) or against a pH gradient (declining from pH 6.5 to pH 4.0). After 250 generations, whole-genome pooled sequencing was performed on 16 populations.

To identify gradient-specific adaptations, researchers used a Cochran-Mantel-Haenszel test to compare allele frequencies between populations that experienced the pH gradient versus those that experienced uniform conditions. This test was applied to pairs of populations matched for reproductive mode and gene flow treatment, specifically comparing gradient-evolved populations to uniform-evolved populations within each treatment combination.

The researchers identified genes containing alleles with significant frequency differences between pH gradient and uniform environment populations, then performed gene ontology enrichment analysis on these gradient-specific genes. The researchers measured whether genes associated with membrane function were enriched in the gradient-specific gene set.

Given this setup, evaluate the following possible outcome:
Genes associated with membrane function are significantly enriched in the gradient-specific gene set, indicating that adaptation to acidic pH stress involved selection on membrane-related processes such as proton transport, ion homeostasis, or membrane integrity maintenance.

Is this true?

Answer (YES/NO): NO